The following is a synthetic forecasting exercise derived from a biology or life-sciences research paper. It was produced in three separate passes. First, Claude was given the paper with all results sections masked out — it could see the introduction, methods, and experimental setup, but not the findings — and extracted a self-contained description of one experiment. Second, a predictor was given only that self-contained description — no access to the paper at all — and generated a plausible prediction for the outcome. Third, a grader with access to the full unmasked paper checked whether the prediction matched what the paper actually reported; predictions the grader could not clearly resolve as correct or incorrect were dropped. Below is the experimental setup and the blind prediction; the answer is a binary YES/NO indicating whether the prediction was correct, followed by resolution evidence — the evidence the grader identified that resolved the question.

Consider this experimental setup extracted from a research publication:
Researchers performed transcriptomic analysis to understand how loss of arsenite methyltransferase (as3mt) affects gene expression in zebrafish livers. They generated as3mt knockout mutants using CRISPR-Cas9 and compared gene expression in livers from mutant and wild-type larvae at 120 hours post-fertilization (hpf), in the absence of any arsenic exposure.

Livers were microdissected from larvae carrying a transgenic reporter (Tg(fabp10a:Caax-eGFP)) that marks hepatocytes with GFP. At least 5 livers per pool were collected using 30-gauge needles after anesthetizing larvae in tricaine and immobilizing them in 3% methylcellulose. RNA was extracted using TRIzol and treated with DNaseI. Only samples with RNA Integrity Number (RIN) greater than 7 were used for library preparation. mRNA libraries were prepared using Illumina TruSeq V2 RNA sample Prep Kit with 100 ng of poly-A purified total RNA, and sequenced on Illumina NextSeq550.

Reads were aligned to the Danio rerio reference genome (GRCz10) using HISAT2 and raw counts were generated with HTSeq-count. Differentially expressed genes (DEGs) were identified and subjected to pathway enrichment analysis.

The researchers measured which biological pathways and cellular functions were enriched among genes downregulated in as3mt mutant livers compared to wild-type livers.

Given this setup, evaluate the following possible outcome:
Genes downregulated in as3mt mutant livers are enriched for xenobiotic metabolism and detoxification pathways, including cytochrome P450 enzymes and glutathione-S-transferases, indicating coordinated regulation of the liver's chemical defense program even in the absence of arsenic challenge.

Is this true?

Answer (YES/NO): YES